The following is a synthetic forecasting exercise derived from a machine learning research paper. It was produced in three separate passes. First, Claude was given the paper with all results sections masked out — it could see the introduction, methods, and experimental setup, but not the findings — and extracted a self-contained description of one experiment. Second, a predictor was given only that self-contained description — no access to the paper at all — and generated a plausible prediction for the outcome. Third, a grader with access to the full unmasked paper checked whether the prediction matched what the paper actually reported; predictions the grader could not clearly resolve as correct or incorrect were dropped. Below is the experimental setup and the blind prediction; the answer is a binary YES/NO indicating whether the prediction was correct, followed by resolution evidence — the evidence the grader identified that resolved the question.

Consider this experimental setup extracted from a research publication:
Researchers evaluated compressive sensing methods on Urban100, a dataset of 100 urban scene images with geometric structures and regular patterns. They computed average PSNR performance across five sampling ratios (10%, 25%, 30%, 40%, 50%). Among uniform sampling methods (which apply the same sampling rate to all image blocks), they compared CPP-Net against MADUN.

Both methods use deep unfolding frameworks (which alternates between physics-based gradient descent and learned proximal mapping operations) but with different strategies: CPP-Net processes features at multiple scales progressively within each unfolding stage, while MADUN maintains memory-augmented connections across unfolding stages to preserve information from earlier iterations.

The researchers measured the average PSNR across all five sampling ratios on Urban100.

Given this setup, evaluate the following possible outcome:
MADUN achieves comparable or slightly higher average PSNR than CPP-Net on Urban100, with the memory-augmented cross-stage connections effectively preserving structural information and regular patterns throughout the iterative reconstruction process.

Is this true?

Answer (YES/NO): NO